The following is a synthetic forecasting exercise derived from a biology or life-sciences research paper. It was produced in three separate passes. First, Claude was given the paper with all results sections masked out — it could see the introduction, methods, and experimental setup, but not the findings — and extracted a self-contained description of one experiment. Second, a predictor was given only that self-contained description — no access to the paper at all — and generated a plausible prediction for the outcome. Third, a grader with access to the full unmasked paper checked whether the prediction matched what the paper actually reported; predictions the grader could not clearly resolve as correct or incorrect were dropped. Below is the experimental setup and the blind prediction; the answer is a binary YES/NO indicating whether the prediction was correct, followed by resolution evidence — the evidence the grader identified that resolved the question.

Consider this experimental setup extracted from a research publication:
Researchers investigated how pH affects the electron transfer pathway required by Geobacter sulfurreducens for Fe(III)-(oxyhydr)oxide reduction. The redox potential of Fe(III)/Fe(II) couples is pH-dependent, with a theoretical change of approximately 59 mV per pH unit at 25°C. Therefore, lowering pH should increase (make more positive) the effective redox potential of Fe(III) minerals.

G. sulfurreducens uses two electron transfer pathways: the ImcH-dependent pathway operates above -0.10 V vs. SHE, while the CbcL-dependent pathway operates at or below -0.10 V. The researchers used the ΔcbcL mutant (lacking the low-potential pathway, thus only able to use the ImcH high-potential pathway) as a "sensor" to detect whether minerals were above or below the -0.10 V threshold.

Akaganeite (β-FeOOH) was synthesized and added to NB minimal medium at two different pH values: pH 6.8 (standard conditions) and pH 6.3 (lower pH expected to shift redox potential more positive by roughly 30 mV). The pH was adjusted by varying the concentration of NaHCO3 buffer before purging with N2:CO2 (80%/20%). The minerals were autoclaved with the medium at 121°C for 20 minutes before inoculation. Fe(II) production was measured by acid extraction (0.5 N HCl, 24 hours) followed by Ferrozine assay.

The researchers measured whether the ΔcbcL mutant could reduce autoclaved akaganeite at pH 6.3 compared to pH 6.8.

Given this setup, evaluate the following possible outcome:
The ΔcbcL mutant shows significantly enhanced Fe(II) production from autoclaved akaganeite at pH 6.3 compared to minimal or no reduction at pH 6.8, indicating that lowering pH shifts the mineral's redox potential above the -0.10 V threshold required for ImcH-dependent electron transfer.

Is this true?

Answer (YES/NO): NO